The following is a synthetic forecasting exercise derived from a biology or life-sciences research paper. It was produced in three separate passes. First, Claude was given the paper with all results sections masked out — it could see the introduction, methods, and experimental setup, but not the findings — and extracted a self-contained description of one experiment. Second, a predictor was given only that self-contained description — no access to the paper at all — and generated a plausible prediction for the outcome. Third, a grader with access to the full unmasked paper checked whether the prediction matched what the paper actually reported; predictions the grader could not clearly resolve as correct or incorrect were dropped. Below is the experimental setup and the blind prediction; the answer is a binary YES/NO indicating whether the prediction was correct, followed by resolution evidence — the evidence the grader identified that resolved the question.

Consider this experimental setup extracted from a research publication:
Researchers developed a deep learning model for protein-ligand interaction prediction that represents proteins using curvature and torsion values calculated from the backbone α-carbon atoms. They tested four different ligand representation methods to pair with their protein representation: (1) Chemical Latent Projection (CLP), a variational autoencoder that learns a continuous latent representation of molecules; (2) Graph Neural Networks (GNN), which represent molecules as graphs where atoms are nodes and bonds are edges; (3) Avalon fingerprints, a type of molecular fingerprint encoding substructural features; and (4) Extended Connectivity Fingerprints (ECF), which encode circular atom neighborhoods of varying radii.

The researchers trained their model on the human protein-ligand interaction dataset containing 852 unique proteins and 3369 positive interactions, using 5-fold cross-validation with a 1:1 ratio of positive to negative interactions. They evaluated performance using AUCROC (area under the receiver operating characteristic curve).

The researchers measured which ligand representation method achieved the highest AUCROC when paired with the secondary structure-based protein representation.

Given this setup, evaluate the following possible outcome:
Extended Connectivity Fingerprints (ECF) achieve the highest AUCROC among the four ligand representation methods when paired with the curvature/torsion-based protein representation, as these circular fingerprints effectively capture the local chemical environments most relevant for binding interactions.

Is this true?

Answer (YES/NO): YES